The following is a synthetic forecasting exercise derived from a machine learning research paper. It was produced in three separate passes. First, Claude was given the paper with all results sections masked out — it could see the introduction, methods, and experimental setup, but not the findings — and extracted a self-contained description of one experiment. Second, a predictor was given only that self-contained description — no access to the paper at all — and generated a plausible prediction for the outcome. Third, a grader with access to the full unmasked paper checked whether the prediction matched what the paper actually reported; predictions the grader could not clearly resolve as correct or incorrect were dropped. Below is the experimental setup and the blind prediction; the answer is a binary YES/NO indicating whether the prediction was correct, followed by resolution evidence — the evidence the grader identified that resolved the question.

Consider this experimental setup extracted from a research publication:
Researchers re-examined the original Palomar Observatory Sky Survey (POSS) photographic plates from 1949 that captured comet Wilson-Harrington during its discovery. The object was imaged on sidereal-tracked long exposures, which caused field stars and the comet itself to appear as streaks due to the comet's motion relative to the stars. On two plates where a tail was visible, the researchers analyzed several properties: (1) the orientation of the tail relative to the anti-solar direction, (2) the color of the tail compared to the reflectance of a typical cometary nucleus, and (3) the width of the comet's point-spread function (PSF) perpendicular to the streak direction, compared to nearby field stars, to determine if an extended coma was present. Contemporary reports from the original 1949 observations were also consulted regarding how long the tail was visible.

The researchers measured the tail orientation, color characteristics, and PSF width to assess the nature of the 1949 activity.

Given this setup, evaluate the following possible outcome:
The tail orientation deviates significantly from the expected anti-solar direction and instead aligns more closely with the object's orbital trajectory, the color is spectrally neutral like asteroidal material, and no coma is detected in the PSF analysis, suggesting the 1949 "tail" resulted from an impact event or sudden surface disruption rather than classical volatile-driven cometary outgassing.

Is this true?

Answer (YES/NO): NO